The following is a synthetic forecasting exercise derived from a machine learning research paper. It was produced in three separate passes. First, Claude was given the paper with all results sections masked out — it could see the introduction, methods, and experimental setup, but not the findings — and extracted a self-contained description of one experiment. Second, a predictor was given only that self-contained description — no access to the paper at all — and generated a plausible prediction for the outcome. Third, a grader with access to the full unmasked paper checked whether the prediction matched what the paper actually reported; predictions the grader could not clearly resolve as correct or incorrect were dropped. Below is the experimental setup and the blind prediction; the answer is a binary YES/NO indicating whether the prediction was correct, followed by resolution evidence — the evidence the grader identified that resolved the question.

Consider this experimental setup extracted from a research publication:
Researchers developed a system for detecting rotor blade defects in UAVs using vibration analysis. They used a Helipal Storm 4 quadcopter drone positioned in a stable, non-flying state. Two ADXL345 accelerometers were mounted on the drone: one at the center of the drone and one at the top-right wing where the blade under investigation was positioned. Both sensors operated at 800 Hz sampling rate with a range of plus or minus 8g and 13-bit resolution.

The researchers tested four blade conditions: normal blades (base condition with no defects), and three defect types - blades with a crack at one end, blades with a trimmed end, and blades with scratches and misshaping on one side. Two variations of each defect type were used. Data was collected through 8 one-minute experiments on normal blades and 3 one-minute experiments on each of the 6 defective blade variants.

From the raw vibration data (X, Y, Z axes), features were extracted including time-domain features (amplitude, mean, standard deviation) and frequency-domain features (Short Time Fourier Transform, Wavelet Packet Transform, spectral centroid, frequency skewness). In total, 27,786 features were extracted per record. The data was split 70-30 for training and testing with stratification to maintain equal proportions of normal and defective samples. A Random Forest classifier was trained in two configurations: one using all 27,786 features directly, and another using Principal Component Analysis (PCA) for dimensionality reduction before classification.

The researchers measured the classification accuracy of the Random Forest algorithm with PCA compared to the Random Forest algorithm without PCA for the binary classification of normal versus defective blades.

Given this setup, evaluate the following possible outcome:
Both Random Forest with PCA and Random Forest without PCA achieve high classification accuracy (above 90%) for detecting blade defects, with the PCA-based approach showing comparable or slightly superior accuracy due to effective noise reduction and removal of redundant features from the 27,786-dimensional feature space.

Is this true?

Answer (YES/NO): YES